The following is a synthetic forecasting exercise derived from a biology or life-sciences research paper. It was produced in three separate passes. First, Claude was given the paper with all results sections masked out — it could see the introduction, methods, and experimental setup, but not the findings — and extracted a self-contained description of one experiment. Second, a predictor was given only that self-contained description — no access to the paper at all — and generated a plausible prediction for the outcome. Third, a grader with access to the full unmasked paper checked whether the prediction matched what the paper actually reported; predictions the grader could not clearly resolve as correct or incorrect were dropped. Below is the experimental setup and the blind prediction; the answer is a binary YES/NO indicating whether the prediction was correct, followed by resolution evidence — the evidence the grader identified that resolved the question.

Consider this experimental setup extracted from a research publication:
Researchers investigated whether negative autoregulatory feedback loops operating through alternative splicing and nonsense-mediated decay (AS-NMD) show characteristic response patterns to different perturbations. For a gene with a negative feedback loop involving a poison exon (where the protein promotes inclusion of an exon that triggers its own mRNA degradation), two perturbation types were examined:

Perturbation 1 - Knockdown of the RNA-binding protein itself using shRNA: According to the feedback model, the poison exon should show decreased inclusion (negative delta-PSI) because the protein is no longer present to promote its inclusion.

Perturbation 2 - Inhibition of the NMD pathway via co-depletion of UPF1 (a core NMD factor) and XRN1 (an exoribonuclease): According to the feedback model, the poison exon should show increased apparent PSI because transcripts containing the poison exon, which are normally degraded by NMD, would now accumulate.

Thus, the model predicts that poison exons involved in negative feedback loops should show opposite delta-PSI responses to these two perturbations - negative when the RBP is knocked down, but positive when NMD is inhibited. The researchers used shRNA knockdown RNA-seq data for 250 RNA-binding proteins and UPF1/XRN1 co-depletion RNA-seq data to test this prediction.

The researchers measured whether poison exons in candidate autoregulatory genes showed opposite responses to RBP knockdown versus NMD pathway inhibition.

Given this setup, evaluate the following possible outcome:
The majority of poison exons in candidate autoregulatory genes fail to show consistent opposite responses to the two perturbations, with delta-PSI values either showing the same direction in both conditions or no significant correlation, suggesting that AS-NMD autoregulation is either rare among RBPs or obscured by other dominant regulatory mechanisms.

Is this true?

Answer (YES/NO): NO